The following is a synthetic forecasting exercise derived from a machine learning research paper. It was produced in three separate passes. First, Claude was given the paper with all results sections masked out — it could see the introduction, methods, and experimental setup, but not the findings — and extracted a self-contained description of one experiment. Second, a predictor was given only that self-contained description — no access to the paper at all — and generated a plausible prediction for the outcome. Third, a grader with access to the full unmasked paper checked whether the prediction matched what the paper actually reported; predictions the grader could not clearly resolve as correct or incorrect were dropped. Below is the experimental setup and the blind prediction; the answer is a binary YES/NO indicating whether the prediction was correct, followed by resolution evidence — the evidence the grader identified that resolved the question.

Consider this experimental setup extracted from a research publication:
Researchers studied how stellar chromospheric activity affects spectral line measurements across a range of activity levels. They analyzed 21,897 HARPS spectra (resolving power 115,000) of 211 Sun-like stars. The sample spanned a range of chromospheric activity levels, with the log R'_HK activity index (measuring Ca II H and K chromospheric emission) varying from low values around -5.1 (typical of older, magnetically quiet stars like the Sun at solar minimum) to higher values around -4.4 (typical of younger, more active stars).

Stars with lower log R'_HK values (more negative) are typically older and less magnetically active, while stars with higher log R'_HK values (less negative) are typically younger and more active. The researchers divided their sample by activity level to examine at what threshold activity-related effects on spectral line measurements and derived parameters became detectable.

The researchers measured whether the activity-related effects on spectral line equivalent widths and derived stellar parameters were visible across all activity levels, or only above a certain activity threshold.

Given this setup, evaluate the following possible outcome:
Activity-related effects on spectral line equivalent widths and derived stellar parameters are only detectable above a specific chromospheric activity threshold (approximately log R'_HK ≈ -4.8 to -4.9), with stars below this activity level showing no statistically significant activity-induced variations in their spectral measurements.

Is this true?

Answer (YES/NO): NO